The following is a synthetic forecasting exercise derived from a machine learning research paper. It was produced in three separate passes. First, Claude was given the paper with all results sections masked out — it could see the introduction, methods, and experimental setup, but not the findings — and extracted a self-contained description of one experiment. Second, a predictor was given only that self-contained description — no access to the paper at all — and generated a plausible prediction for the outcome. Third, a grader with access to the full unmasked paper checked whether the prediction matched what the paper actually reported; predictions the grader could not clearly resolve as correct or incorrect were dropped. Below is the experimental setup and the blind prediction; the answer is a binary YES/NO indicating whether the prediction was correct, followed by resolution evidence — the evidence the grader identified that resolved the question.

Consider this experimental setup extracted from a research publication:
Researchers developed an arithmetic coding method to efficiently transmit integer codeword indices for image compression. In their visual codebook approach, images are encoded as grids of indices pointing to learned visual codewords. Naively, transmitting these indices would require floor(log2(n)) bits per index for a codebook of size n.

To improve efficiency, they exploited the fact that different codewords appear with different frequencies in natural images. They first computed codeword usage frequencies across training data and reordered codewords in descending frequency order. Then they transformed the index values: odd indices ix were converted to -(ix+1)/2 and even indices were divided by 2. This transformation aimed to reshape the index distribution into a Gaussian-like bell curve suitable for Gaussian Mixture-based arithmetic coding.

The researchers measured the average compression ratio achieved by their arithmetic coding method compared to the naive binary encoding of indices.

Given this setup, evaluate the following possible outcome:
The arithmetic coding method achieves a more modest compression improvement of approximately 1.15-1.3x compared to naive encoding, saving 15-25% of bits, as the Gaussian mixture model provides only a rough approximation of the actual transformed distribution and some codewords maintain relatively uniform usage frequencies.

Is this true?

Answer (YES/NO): NO